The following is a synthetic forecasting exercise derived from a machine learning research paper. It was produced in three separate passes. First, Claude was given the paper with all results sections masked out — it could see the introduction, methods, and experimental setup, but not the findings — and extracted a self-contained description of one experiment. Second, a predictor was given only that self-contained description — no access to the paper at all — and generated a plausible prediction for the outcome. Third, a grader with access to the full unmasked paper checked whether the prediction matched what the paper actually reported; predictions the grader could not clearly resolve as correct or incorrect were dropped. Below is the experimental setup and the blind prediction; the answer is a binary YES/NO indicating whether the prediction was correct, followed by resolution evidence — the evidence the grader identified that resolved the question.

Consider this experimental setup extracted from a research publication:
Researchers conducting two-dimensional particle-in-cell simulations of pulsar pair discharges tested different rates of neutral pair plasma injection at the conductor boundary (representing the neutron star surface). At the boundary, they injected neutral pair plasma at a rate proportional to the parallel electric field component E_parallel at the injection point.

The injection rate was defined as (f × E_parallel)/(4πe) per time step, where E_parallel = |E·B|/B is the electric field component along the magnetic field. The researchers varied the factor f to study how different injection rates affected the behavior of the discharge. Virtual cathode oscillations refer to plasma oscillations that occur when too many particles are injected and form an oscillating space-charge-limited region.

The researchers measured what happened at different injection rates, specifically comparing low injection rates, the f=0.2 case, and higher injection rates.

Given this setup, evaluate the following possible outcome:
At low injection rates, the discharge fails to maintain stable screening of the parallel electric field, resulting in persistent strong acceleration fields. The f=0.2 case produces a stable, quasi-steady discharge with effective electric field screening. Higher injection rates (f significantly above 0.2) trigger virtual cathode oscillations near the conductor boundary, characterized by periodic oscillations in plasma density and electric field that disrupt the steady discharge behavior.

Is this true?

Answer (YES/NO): NO